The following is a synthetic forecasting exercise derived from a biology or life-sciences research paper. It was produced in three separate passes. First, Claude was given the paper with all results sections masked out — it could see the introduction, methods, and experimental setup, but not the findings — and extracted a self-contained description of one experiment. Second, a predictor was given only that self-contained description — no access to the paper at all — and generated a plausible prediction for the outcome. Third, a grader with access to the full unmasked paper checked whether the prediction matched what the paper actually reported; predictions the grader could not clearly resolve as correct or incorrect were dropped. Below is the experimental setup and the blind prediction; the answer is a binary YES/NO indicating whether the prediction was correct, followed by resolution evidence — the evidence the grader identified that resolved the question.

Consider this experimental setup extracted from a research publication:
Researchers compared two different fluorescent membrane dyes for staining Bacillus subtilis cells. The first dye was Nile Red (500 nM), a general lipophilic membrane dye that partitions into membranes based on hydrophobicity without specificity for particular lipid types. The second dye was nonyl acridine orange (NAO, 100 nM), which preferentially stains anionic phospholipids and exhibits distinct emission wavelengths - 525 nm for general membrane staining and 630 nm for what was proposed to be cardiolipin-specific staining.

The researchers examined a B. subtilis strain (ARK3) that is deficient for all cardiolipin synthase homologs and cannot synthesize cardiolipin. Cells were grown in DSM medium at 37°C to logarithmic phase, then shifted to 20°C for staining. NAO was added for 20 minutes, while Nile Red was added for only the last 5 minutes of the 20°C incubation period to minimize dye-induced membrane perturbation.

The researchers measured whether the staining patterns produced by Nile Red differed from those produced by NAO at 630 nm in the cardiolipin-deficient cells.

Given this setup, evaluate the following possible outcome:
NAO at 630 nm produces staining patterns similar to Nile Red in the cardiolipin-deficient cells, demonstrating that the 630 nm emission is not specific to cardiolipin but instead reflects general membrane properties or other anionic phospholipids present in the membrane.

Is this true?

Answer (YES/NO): NO